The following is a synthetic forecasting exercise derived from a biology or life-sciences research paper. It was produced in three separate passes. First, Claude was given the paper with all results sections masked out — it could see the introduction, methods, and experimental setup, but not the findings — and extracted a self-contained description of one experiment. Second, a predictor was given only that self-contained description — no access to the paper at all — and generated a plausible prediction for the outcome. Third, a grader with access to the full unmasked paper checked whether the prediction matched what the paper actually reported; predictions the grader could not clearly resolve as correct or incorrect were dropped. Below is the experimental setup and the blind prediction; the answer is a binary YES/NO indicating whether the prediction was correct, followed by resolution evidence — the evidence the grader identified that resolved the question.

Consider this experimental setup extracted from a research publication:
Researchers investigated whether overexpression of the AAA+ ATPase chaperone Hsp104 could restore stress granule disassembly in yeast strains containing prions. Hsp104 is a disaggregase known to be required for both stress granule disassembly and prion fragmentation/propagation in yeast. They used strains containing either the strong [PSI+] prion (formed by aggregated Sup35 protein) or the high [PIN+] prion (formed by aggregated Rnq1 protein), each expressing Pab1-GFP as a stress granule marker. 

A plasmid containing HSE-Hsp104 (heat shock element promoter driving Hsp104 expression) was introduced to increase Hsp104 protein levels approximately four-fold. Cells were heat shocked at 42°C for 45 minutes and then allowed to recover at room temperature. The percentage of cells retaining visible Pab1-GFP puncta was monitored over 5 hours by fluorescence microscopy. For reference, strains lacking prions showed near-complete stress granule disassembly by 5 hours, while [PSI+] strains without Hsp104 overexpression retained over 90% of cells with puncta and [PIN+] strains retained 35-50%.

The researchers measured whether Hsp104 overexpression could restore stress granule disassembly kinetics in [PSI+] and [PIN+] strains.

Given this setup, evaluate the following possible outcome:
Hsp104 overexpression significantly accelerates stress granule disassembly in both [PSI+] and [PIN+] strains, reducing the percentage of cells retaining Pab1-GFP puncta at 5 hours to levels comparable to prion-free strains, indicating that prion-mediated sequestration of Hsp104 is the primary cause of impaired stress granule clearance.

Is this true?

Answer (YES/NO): NO